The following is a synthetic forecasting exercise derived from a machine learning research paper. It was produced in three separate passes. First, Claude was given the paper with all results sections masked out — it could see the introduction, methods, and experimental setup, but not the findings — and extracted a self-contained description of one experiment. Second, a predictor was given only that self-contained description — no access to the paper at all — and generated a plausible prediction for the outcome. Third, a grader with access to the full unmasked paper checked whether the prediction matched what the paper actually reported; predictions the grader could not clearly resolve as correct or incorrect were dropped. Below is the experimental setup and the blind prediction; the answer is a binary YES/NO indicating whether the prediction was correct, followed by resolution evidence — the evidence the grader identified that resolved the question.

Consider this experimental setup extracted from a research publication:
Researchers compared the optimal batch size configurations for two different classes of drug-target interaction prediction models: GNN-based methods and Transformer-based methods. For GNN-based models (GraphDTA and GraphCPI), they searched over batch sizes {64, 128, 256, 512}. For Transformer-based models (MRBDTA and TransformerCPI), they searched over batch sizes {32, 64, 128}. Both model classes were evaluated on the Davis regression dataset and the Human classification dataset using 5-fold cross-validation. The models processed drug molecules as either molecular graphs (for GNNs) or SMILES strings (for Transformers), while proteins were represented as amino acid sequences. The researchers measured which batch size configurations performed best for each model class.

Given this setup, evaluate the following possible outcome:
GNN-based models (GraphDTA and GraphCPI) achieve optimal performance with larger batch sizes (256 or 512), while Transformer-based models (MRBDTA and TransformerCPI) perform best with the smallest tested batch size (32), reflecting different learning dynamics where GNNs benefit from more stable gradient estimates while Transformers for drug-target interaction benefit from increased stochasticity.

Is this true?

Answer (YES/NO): NO